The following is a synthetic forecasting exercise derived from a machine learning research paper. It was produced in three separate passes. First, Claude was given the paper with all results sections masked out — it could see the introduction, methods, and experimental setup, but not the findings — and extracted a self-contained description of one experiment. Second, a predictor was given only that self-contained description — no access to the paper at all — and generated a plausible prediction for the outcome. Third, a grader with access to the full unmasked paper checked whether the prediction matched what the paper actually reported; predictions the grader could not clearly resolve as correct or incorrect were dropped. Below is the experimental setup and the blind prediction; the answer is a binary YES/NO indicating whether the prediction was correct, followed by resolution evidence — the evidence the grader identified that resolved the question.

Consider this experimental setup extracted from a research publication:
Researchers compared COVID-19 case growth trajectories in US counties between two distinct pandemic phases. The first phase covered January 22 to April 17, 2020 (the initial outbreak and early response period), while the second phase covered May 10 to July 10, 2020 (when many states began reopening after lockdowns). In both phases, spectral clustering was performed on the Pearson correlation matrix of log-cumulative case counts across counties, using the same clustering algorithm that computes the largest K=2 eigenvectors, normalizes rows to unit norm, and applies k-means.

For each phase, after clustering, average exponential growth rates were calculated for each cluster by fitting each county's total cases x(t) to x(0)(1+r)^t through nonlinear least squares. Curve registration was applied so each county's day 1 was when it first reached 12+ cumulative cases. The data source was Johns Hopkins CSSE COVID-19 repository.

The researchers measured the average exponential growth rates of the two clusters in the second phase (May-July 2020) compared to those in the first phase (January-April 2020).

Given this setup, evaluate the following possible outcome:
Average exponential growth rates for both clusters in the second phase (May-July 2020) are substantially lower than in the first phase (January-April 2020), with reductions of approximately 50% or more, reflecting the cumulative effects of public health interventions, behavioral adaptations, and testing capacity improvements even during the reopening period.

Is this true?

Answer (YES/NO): YES